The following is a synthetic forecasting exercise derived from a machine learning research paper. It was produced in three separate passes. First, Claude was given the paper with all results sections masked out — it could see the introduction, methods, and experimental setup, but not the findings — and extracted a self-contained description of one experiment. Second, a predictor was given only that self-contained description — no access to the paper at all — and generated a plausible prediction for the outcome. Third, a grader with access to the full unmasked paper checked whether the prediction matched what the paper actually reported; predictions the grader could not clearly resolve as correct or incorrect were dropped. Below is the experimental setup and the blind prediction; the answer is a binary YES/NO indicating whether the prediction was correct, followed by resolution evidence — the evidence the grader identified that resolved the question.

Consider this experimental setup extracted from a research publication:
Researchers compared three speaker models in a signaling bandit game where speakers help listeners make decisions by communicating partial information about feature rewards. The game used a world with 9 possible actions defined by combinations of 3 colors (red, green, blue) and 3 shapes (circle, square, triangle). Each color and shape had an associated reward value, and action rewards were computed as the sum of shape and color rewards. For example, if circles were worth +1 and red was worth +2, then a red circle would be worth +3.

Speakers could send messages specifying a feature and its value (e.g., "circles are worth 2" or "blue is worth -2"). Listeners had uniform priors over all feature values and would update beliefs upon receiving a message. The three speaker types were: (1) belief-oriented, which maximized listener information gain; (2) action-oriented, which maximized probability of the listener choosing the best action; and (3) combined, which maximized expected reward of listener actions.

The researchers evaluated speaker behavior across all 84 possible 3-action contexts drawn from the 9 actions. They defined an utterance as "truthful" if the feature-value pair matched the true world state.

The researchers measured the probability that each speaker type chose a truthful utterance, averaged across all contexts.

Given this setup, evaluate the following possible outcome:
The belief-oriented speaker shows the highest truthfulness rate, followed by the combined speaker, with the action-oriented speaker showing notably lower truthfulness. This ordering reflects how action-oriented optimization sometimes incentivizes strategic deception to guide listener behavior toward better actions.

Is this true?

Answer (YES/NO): YES